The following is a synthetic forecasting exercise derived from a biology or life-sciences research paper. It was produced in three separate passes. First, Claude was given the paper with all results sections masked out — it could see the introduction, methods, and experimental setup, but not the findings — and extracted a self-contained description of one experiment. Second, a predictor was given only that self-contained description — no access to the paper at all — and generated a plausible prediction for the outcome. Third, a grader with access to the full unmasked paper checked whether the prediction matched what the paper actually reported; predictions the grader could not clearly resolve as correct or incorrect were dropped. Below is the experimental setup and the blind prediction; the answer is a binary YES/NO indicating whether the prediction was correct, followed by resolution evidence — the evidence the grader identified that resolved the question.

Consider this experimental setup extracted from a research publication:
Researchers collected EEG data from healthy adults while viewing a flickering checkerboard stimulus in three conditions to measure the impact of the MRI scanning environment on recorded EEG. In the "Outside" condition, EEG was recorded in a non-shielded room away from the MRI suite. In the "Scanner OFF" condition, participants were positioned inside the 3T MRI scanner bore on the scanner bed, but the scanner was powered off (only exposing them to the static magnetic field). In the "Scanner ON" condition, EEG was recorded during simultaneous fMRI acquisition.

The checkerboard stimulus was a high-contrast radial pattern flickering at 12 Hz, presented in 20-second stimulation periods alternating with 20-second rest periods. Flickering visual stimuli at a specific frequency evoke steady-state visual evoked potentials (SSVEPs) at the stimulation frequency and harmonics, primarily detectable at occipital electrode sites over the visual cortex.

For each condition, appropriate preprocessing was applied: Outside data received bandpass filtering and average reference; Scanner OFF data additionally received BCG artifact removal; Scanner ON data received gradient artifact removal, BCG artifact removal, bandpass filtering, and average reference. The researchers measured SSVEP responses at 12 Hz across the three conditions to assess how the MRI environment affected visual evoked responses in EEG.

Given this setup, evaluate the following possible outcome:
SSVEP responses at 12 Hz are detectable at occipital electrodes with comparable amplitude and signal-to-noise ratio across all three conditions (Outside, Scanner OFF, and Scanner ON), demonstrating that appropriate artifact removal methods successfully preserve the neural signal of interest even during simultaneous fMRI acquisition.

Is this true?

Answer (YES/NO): NO